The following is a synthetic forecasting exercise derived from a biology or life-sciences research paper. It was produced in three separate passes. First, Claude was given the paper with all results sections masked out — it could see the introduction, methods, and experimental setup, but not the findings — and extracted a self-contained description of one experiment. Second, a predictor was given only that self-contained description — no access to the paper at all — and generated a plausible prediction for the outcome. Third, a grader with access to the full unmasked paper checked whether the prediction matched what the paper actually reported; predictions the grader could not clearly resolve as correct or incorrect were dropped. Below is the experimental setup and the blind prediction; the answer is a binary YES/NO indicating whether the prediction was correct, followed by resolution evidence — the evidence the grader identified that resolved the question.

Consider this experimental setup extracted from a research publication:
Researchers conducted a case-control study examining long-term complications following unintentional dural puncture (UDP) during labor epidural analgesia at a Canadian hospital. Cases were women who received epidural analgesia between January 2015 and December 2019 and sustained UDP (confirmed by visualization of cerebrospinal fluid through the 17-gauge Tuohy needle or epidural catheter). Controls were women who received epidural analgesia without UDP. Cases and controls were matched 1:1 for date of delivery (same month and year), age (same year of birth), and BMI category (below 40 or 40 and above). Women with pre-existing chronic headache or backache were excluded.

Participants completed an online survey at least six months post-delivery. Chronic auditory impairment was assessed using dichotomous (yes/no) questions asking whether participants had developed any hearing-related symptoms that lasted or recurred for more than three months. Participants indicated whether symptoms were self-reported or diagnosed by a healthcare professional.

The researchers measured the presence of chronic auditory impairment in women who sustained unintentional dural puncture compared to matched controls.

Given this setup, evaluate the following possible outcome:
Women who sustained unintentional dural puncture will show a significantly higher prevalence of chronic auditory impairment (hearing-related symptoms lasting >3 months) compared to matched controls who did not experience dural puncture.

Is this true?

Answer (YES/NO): YES